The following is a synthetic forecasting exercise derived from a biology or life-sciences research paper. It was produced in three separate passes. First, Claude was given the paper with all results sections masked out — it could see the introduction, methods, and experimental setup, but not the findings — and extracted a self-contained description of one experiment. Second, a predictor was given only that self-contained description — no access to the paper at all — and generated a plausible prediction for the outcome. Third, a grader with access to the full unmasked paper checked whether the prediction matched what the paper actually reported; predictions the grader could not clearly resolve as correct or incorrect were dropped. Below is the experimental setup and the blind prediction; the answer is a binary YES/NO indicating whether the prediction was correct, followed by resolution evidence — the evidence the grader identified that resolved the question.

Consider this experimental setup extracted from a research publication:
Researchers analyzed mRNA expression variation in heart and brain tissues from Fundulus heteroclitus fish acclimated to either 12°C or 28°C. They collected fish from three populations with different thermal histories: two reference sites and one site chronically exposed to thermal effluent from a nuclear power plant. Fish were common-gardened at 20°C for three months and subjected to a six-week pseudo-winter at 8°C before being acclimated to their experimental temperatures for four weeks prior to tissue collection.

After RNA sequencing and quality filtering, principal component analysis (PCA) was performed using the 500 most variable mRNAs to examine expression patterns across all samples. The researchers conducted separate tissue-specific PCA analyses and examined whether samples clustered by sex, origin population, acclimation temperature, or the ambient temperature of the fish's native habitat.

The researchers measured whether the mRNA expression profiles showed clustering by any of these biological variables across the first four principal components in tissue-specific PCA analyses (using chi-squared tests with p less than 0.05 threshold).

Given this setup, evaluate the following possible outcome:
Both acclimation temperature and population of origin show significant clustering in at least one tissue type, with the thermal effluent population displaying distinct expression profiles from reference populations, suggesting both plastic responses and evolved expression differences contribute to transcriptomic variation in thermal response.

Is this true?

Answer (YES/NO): NO